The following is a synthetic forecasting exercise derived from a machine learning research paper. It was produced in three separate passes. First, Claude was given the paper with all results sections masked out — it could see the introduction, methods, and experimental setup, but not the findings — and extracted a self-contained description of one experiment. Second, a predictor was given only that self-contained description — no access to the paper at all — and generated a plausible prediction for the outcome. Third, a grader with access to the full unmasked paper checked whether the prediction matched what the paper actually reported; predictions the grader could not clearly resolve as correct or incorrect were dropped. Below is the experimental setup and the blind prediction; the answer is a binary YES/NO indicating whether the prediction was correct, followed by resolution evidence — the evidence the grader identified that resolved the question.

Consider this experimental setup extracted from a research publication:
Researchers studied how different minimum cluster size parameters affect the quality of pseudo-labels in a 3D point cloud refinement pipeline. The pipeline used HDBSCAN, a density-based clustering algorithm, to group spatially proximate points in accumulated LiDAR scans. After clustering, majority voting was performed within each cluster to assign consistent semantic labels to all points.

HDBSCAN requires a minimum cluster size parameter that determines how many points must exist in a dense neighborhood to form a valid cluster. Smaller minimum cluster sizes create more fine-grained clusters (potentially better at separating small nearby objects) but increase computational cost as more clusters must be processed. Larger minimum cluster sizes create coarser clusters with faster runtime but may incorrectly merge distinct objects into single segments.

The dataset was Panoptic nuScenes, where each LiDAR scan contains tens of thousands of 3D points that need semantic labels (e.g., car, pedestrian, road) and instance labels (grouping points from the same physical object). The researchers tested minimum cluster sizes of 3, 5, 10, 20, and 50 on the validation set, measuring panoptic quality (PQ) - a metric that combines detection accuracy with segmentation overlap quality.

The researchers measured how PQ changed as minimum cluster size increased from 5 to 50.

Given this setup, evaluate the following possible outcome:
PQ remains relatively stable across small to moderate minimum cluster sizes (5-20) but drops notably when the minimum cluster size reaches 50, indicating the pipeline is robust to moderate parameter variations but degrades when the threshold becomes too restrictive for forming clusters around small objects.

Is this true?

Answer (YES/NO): NO